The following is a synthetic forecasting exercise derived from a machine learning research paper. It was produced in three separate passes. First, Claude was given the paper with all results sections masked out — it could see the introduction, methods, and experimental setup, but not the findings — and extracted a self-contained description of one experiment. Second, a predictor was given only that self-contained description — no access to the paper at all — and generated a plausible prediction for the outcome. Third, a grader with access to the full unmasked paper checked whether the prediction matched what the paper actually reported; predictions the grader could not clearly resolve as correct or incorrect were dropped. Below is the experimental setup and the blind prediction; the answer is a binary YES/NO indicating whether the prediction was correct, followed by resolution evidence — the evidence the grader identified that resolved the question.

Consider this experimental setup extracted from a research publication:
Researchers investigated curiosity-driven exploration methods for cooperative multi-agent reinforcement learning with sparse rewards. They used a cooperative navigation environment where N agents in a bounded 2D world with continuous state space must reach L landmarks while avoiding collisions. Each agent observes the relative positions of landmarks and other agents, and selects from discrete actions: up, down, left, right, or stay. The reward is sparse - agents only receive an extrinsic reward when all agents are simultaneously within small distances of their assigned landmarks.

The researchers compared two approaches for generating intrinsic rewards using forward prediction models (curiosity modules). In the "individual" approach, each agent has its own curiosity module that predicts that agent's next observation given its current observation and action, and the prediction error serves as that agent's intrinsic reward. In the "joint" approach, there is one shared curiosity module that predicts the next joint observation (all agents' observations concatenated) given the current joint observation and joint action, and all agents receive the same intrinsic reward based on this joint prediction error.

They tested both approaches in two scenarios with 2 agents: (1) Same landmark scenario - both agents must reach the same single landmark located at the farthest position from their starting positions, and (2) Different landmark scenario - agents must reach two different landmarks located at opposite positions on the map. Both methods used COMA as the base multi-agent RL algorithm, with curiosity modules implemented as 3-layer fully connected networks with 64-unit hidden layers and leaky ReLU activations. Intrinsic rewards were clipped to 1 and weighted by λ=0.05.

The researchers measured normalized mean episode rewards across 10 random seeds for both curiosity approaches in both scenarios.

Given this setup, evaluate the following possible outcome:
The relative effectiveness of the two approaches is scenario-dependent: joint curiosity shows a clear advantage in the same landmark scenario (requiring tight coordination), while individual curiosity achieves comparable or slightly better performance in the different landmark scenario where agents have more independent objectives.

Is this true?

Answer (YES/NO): NO